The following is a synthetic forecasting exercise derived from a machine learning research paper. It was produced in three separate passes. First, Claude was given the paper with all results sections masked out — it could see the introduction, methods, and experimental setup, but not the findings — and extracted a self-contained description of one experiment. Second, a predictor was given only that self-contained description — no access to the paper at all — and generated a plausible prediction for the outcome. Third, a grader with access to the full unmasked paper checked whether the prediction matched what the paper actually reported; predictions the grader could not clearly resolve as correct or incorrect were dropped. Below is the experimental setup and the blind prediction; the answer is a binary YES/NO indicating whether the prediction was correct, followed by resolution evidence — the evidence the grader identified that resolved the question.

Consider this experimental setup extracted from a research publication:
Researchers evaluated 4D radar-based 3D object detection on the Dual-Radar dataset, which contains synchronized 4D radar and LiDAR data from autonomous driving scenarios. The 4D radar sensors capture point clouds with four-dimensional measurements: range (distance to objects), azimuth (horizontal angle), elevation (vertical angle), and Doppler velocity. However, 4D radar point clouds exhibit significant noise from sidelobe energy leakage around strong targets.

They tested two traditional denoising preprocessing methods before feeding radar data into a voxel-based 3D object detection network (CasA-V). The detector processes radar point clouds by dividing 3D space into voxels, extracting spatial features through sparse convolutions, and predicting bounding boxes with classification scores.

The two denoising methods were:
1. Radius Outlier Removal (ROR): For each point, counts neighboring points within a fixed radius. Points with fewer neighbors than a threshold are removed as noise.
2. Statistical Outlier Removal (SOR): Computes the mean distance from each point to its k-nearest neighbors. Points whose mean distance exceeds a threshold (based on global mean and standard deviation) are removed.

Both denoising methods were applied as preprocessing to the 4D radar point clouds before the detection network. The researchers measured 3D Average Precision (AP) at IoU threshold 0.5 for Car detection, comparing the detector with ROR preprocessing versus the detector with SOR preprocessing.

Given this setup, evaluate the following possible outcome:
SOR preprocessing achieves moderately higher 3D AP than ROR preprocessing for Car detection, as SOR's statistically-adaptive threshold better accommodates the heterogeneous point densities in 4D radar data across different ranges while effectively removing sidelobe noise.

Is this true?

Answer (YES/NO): YES